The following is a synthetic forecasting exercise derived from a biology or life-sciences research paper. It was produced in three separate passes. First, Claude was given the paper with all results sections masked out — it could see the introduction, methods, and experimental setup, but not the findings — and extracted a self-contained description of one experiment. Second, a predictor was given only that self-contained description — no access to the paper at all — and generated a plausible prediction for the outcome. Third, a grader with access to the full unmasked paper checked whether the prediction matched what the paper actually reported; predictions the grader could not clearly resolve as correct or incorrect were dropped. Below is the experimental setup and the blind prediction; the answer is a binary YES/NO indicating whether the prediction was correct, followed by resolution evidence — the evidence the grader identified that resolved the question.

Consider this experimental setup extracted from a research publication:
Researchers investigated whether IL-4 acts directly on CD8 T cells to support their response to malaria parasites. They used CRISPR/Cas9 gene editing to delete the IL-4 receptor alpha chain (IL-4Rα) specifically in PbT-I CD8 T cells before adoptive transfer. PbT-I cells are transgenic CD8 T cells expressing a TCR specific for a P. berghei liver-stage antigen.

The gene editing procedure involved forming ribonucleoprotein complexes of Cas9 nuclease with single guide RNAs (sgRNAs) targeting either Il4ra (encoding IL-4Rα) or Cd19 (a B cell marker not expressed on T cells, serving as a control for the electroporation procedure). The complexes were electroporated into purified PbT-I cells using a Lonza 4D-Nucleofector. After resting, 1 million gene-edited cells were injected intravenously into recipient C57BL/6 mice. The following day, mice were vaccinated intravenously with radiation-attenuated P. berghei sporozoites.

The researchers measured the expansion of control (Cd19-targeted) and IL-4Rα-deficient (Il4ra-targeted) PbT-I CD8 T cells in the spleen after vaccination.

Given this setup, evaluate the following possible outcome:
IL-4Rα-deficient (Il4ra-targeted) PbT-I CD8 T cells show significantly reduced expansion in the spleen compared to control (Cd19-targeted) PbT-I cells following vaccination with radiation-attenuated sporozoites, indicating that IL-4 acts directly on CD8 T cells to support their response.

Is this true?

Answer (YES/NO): YES